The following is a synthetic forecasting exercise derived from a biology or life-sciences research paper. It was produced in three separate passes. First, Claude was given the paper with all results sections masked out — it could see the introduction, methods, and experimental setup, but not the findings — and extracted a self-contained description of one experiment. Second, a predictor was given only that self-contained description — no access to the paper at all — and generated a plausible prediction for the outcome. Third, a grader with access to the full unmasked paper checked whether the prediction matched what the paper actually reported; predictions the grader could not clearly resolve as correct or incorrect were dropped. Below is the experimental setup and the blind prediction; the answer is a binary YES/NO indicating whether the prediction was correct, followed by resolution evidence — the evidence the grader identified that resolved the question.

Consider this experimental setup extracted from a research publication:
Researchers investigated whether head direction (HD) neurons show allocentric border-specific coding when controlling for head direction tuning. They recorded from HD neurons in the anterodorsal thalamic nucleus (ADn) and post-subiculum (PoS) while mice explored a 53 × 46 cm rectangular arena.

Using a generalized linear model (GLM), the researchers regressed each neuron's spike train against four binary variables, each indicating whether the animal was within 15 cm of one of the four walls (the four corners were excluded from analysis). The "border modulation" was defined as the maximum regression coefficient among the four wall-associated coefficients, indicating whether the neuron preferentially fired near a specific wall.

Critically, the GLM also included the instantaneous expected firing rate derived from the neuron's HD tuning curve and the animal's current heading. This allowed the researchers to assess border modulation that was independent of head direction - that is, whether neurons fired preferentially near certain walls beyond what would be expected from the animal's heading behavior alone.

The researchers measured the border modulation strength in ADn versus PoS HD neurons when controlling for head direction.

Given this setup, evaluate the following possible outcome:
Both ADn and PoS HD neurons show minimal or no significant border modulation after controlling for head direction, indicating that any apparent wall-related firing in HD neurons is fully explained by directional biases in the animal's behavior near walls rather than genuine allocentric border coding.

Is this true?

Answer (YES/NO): NO